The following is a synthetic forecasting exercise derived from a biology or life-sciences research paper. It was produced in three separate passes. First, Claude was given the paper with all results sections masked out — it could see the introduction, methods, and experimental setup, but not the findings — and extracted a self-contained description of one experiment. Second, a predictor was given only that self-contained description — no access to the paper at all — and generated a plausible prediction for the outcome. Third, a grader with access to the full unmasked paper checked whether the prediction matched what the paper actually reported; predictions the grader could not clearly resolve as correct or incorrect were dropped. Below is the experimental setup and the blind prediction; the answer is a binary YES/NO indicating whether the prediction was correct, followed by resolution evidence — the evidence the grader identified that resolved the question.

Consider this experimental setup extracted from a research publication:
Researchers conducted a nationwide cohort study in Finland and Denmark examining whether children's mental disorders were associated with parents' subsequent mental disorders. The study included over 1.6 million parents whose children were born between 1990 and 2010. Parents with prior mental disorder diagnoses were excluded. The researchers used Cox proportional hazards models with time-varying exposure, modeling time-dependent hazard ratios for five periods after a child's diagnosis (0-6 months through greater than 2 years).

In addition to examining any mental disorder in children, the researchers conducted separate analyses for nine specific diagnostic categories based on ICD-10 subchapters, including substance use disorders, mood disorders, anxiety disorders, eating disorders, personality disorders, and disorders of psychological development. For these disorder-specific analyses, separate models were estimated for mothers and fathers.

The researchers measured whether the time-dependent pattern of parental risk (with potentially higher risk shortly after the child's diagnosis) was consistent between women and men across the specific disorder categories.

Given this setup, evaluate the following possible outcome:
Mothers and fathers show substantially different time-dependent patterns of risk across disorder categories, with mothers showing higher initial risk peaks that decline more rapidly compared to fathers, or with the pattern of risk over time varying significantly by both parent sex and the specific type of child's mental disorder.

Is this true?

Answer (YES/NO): YES